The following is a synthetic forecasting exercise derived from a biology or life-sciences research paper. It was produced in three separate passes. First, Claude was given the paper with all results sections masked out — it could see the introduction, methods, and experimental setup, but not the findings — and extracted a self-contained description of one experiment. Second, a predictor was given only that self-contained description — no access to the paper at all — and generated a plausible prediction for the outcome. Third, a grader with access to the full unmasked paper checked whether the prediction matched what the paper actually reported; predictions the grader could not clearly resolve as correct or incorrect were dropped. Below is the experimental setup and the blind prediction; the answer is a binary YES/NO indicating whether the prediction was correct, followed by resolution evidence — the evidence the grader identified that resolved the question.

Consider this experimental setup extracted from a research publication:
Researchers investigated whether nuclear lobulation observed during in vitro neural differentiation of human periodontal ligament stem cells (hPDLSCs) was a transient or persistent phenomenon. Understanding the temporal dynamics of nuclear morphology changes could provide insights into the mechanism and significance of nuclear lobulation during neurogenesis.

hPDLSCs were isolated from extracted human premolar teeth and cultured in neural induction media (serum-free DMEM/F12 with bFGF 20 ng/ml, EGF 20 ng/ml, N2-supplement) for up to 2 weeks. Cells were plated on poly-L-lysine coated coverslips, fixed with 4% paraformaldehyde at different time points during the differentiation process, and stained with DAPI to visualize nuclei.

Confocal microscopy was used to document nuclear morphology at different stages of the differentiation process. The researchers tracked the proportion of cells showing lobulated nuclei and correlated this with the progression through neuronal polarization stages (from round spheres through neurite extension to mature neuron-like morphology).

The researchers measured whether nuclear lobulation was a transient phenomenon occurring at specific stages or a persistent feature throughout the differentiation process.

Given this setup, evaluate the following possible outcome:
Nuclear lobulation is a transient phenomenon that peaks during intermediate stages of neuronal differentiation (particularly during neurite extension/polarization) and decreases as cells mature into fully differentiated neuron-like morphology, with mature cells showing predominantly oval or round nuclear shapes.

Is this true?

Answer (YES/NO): NO